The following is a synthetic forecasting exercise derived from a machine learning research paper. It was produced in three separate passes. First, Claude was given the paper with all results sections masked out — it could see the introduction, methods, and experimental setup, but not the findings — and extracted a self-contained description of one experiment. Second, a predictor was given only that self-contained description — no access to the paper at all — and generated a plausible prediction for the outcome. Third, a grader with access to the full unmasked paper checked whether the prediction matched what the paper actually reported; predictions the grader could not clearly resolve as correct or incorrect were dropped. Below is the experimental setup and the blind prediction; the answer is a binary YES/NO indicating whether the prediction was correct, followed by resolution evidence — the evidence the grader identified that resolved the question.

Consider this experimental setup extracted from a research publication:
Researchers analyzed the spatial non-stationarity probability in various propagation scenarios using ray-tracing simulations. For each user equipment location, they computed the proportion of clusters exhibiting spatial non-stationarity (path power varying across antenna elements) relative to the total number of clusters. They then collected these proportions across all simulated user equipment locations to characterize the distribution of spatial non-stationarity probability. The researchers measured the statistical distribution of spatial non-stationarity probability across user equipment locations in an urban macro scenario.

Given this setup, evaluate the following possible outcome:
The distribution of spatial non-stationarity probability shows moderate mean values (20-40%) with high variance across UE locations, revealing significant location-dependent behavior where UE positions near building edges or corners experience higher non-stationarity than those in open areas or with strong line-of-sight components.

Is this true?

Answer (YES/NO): NO